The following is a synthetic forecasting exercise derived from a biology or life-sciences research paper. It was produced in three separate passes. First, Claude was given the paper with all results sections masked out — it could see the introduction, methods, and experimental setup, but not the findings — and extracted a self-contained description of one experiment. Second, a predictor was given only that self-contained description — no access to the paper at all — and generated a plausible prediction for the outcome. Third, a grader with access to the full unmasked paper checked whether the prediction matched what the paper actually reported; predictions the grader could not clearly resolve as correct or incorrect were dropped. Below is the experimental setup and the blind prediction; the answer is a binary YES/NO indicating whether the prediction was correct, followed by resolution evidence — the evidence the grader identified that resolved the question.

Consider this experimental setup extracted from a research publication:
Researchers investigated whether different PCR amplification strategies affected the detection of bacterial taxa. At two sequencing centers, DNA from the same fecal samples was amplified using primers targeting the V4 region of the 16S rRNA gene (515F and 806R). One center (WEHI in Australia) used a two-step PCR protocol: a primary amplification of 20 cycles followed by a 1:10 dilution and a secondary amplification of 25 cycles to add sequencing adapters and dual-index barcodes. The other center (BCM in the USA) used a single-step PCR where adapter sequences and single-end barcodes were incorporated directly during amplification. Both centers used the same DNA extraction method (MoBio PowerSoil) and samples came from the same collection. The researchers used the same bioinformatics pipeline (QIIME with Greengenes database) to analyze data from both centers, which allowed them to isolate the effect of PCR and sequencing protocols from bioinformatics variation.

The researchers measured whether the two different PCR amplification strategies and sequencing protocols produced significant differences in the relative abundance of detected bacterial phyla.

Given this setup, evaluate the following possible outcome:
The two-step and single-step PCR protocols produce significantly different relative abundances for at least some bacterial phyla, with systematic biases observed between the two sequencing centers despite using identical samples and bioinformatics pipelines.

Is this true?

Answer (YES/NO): YES